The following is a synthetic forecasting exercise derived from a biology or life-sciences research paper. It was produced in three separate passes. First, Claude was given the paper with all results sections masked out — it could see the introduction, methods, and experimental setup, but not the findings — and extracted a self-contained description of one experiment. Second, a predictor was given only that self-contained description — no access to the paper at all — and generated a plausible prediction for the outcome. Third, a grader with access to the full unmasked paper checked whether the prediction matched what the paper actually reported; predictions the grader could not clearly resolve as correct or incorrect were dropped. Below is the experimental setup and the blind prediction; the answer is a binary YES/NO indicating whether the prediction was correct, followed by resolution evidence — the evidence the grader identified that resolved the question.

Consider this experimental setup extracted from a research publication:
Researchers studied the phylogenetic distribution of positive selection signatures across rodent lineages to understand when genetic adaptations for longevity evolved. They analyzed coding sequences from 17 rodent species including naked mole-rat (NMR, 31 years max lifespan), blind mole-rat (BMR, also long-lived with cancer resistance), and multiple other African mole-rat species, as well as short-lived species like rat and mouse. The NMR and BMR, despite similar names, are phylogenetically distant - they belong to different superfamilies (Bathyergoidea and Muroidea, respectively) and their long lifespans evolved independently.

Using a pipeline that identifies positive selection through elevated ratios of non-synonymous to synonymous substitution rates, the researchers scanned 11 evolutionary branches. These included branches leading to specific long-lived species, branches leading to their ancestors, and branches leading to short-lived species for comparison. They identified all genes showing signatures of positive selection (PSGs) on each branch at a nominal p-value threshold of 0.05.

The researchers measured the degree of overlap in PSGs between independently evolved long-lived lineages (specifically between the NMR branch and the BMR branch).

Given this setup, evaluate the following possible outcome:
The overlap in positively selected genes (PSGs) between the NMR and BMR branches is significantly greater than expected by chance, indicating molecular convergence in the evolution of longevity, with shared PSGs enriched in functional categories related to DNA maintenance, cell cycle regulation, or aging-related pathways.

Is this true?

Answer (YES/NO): NO